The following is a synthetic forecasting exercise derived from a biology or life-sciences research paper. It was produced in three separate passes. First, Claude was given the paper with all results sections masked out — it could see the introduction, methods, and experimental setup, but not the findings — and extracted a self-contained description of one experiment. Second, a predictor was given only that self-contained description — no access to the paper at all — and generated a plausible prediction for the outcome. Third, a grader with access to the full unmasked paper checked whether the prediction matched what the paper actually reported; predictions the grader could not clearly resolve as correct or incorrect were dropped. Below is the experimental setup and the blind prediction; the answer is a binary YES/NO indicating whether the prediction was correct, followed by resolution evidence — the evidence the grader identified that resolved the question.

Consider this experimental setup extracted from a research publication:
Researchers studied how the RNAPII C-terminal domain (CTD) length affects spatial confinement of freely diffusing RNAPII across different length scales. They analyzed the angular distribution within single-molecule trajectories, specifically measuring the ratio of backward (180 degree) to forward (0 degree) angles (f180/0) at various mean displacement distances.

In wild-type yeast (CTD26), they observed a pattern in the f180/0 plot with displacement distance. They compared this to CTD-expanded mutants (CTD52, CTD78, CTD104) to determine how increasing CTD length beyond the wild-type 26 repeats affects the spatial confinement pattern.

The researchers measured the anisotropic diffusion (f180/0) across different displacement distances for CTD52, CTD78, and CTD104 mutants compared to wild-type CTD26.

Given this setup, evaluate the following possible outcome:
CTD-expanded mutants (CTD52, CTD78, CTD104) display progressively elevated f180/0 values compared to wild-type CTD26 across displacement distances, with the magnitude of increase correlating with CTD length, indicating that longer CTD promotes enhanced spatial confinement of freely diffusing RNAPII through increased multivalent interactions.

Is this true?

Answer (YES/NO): YES